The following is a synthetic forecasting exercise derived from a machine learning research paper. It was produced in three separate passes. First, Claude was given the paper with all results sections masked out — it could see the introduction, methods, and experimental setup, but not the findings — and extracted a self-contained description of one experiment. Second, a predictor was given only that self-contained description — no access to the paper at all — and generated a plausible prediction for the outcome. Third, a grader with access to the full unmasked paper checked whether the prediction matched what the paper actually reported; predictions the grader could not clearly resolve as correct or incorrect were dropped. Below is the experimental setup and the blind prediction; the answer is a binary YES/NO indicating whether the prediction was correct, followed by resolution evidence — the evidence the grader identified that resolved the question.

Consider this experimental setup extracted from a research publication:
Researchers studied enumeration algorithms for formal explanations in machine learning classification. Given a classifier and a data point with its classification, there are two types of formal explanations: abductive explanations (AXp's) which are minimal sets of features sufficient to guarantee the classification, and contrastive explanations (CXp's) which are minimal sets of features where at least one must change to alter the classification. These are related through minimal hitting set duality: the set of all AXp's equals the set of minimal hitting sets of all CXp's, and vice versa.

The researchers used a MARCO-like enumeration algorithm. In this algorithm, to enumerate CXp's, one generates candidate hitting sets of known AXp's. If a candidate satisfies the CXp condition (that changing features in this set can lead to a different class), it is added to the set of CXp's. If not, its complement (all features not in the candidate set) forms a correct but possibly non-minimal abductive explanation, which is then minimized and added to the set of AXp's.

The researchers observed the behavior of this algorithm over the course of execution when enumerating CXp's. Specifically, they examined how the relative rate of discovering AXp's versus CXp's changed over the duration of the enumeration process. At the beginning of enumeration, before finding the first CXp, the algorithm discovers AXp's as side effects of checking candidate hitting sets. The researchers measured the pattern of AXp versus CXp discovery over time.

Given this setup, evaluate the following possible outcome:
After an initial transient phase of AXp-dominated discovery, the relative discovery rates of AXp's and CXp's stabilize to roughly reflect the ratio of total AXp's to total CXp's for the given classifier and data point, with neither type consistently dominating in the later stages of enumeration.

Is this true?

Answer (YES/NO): NO